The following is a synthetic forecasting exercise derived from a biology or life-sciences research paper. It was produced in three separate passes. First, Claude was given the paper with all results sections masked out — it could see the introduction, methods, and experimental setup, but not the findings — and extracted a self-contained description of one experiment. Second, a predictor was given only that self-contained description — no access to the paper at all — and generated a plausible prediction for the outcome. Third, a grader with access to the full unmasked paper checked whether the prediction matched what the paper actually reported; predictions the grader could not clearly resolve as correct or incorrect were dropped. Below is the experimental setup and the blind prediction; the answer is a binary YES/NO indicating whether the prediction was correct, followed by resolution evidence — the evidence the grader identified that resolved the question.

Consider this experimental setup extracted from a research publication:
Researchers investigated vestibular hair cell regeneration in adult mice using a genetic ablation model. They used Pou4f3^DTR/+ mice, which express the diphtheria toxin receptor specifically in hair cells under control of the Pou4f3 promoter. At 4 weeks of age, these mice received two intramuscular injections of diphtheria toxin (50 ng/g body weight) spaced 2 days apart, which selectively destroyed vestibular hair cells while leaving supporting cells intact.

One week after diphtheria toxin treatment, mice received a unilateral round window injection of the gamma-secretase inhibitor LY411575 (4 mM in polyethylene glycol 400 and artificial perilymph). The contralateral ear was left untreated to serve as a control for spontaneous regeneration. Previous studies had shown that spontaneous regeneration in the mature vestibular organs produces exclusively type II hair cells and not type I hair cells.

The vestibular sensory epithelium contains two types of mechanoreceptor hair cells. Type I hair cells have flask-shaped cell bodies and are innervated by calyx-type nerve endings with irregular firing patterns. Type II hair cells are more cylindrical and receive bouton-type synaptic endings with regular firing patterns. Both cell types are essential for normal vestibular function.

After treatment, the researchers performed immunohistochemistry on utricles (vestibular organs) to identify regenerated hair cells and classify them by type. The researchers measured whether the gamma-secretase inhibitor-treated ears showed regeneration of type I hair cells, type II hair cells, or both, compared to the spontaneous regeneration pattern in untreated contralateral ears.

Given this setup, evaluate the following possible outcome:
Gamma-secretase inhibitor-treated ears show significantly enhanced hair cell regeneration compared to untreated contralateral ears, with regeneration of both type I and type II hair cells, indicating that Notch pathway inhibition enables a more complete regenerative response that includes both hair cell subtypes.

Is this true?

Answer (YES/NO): YES